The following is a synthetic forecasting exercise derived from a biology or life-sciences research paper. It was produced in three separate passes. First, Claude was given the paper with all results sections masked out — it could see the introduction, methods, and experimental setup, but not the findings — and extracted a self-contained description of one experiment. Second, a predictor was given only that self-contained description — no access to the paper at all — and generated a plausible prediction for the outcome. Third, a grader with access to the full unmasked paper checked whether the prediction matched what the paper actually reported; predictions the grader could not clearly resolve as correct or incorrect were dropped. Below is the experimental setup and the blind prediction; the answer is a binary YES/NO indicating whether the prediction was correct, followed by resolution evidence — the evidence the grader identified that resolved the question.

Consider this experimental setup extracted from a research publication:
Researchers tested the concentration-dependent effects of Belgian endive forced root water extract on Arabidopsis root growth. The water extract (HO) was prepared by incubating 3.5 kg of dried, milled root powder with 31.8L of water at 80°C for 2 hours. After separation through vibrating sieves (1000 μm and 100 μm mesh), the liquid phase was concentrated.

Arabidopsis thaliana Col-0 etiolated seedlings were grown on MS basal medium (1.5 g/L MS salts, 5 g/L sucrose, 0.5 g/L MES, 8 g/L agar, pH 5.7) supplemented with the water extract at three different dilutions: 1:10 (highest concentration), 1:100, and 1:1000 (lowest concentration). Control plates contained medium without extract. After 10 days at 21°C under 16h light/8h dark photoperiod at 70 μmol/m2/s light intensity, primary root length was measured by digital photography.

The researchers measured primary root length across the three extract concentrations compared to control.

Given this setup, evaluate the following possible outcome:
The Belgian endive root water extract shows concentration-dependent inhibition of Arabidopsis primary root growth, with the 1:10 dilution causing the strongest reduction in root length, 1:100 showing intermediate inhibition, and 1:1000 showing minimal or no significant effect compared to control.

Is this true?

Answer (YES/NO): NO